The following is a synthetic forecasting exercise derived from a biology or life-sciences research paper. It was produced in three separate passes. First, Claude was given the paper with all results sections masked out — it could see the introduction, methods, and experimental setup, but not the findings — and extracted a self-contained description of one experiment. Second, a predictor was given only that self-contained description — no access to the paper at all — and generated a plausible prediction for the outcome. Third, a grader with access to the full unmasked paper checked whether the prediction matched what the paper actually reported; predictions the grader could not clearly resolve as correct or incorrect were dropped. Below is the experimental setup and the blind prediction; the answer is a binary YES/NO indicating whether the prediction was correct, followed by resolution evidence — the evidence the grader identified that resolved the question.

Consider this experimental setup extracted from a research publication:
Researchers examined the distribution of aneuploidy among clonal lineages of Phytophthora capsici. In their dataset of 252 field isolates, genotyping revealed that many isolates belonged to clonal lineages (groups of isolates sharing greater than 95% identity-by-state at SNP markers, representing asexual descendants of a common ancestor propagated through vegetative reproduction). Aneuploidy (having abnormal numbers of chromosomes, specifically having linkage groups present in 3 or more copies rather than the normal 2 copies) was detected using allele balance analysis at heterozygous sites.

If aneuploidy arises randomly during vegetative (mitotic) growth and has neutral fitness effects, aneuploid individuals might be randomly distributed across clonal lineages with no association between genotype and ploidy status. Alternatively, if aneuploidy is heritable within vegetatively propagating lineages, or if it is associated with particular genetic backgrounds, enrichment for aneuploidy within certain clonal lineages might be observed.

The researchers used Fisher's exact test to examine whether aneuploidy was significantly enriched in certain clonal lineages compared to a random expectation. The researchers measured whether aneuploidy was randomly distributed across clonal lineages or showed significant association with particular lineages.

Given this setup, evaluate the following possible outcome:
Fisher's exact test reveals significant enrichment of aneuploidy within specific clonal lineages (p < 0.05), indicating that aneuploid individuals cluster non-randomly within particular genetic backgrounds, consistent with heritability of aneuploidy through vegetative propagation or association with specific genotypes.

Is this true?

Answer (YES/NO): NO